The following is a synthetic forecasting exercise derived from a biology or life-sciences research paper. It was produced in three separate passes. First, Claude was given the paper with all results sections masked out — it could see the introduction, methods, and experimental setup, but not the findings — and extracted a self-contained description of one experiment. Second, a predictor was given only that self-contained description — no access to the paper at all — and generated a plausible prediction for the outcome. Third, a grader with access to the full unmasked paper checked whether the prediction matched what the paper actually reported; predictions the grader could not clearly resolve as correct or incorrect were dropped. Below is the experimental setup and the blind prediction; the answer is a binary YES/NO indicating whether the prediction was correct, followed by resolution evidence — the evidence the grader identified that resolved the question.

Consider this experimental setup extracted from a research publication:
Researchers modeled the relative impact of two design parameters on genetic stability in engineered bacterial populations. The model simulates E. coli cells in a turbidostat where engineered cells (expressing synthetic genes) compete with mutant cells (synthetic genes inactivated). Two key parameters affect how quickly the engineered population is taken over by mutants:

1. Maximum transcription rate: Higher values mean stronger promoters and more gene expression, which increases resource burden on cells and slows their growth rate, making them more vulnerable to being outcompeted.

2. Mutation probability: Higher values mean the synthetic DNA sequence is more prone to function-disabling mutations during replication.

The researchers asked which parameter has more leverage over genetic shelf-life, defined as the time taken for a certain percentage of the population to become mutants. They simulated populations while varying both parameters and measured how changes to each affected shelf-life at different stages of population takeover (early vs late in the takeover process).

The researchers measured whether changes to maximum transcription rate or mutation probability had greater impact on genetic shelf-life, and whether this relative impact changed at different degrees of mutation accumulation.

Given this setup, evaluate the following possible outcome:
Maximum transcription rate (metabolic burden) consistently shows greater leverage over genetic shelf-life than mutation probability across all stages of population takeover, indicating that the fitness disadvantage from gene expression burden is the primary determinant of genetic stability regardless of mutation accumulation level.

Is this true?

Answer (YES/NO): NO